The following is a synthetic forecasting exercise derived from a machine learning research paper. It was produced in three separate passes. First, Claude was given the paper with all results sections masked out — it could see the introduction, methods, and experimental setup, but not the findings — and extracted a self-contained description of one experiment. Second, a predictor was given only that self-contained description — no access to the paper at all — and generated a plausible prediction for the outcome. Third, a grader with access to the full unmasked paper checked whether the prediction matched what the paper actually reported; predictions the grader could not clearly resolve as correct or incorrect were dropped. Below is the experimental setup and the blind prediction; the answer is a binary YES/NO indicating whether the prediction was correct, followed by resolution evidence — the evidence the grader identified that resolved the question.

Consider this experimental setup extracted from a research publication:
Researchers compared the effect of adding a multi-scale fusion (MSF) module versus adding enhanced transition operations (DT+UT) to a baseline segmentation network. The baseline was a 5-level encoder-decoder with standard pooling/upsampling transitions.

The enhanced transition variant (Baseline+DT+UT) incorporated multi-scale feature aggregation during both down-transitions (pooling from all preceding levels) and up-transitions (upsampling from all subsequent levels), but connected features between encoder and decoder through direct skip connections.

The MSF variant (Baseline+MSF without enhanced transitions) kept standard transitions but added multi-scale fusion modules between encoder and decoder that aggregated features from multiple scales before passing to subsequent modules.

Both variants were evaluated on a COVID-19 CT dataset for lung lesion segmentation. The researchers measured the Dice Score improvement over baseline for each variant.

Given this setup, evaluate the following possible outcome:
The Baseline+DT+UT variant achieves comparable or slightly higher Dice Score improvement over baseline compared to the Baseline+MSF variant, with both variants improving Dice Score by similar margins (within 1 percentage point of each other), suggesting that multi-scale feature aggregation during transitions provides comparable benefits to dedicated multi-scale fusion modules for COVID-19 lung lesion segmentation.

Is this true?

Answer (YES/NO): NO